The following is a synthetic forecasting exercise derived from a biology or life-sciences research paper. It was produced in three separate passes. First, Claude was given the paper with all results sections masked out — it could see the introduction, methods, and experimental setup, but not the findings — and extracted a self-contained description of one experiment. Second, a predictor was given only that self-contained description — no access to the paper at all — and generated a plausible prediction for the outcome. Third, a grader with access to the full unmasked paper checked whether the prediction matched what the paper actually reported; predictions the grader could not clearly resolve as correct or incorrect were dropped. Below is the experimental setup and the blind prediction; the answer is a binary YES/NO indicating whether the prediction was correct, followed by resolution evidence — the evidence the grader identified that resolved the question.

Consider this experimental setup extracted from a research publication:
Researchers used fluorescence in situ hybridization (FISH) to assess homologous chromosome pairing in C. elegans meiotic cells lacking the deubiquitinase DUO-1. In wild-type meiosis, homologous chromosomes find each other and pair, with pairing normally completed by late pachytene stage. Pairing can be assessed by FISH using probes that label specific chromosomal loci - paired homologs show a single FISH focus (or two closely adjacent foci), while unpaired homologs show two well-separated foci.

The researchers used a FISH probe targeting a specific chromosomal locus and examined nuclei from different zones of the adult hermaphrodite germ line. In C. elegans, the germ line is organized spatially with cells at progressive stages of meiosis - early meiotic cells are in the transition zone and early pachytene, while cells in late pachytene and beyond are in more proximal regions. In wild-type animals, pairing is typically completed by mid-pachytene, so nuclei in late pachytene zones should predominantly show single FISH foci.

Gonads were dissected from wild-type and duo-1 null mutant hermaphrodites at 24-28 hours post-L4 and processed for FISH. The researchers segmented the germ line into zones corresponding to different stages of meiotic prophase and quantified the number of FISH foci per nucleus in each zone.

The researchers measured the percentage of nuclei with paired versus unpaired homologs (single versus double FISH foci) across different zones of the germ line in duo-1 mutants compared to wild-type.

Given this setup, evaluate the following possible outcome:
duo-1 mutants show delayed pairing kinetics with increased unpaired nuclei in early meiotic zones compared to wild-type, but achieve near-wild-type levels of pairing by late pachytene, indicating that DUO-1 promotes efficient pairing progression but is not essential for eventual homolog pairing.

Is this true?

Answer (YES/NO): NO